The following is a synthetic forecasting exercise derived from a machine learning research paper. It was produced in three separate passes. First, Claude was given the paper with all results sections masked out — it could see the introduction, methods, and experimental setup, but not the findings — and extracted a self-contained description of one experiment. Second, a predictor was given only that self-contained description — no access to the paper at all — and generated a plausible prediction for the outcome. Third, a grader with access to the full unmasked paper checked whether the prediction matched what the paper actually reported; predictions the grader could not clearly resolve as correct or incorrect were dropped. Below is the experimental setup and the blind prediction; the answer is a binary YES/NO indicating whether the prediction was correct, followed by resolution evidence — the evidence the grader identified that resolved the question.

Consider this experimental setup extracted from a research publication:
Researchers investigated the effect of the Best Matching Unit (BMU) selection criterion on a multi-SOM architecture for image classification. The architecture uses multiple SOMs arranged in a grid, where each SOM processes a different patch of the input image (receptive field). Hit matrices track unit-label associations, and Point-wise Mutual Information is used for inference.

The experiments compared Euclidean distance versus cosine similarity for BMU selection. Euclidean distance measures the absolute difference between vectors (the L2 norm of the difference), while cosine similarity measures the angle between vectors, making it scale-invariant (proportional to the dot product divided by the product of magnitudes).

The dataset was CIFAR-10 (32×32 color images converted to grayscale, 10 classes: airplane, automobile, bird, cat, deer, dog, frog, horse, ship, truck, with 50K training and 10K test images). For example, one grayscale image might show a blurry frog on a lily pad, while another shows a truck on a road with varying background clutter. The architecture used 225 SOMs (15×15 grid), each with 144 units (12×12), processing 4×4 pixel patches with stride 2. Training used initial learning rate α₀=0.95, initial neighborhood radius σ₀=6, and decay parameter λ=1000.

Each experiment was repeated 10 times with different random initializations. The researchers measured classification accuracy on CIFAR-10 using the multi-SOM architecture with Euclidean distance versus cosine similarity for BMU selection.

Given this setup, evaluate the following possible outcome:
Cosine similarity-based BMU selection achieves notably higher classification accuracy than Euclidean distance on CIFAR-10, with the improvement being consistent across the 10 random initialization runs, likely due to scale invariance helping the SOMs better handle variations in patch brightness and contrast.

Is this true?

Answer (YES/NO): YES